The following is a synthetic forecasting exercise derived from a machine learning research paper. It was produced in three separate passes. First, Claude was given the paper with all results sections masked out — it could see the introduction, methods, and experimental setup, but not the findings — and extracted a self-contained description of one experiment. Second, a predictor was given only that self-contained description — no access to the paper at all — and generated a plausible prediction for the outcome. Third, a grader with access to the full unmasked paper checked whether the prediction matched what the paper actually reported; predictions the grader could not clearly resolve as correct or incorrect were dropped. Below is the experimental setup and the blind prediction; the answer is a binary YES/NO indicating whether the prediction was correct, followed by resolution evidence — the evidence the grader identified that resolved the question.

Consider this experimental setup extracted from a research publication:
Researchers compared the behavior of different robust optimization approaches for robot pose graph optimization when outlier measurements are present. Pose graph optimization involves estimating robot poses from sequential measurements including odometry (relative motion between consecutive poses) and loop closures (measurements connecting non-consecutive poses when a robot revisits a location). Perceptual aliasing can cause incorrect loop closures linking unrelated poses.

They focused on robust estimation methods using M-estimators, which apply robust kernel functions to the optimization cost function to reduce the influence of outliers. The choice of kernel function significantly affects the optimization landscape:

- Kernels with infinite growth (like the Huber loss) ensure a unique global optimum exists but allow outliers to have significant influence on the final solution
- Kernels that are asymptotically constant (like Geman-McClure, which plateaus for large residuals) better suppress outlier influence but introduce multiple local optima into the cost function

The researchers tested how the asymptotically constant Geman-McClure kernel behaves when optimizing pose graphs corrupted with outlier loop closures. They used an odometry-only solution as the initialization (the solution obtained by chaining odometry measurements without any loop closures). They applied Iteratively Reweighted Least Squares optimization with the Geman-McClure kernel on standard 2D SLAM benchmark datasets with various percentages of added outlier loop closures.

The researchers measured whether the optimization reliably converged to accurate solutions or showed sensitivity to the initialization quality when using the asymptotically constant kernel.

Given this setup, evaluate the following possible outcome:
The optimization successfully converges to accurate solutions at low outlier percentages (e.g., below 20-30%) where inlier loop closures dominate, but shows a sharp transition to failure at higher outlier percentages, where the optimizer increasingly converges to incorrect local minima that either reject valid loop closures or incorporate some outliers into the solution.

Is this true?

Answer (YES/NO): NO